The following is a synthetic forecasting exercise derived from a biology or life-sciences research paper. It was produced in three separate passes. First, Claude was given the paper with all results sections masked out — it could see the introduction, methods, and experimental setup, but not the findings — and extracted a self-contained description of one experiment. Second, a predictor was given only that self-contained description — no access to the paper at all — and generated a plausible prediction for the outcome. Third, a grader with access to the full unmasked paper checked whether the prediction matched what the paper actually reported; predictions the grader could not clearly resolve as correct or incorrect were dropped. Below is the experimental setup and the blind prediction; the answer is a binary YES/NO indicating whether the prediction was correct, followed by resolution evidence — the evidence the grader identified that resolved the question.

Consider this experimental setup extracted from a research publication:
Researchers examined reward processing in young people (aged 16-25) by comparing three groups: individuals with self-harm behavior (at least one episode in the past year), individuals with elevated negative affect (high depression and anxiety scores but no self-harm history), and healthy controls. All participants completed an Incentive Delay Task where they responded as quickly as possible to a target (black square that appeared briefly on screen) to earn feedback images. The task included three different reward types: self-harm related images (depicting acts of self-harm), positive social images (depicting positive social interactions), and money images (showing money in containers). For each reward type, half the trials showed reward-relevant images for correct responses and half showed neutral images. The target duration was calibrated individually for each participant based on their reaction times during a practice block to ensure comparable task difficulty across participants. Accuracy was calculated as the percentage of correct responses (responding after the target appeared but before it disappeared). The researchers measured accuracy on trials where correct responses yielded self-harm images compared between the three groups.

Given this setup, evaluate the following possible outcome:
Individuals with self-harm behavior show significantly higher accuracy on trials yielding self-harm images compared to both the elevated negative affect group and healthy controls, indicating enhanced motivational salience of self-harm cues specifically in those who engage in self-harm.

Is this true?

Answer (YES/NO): NO